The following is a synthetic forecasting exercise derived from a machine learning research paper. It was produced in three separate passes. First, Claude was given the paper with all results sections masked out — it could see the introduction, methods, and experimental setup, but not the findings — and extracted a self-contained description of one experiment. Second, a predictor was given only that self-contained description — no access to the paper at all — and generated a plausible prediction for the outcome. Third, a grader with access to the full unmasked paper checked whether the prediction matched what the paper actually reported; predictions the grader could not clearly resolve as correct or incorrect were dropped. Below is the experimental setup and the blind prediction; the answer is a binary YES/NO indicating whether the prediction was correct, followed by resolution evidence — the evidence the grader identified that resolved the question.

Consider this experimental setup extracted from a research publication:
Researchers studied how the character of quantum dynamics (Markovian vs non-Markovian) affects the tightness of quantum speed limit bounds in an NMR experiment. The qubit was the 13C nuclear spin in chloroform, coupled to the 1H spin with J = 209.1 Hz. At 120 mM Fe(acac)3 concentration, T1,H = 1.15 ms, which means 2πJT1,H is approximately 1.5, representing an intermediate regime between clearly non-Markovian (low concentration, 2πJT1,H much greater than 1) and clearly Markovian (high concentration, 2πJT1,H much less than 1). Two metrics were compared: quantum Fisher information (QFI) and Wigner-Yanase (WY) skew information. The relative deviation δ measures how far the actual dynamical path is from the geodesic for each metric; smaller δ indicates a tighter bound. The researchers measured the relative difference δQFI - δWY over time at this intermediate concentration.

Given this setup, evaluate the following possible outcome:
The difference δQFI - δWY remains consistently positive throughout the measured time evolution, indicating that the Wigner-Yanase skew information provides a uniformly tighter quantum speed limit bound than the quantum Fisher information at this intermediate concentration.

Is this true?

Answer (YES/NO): YES